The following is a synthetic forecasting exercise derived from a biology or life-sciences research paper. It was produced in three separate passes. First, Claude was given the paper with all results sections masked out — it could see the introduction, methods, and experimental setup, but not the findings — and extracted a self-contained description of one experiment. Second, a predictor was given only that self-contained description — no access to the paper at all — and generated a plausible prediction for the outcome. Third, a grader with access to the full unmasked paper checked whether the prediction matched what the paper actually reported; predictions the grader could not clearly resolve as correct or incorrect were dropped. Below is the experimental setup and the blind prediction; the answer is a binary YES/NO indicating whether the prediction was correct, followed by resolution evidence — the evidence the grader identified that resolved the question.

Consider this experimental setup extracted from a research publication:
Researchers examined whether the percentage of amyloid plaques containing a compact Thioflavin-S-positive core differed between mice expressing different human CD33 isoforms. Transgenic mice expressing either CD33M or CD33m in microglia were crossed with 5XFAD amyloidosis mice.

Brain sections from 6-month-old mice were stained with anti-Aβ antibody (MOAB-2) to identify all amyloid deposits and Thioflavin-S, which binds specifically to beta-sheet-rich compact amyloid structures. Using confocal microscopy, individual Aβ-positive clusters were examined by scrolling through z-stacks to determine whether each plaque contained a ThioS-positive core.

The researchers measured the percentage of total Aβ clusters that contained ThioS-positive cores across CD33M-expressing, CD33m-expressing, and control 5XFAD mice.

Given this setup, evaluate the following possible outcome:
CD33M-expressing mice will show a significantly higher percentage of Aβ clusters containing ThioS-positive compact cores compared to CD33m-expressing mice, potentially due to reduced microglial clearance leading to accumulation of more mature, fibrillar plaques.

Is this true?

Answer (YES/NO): NO